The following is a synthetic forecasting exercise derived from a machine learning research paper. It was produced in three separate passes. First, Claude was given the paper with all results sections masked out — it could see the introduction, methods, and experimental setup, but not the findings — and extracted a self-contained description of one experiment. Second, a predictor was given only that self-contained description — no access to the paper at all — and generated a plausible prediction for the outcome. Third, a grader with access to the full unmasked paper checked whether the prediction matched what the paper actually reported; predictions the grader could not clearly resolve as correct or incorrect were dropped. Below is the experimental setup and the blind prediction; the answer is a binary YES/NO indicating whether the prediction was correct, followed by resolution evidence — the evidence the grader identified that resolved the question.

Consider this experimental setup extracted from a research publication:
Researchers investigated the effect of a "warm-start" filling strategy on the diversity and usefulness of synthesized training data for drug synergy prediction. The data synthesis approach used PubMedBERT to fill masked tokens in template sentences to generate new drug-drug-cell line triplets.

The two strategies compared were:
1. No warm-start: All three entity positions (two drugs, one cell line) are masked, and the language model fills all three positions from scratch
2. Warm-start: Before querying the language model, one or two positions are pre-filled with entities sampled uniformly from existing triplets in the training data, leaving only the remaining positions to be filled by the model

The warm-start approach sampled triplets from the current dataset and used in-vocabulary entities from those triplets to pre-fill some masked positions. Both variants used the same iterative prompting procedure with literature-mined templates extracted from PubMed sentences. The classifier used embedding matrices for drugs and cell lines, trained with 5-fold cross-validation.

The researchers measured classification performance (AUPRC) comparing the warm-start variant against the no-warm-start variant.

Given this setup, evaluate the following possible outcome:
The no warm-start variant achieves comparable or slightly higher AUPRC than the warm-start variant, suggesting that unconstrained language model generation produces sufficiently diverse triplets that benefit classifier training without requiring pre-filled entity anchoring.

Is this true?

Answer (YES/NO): NO